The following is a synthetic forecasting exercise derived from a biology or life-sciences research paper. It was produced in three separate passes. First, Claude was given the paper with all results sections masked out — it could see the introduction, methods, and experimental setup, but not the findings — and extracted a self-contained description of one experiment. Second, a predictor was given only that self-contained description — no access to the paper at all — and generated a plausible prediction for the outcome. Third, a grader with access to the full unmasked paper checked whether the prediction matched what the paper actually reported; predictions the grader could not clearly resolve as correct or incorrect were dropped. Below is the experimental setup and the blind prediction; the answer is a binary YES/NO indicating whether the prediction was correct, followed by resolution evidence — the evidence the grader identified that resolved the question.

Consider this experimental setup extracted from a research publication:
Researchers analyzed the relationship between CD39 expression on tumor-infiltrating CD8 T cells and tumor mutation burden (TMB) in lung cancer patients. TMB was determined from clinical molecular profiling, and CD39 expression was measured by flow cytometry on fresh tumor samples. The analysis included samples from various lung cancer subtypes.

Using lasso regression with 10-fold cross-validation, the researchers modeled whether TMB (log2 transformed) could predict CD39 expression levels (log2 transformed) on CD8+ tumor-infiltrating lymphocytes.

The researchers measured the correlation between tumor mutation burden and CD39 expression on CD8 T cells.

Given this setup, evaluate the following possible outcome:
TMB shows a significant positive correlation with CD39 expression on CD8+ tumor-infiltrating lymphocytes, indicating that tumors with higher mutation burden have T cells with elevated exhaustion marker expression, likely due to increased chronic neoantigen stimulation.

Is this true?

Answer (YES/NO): NO